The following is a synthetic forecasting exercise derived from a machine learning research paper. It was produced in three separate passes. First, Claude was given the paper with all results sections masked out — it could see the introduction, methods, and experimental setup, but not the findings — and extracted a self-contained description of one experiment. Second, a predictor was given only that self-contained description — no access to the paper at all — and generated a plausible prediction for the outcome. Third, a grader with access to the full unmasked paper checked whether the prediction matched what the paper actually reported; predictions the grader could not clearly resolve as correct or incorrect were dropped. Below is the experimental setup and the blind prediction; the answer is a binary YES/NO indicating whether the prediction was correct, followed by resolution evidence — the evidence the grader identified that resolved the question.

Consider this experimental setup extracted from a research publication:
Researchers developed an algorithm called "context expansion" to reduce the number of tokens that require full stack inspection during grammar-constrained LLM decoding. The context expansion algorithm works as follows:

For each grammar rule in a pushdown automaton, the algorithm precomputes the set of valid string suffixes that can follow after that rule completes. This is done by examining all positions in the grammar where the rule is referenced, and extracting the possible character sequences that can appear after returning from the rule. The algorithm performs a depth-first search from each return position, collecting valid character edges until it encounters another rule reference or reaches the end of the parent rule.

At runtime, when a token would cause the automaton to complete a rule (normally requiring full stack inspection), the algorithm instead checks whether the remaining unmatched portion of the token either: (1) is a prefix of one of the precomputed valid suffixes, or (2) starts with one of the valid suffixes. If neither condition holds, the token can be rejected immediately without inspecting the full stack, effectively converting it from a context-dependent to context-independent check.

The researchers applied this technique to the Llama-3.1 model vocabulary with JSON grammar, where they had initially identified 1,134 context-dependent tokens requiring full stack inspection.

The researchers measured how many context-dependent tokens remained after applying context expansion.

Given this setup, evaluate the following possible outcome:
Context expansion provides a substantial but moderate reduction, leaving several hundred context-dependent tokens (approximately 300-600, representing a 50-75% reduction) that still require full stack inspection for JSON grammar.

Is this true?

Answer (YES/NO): NO